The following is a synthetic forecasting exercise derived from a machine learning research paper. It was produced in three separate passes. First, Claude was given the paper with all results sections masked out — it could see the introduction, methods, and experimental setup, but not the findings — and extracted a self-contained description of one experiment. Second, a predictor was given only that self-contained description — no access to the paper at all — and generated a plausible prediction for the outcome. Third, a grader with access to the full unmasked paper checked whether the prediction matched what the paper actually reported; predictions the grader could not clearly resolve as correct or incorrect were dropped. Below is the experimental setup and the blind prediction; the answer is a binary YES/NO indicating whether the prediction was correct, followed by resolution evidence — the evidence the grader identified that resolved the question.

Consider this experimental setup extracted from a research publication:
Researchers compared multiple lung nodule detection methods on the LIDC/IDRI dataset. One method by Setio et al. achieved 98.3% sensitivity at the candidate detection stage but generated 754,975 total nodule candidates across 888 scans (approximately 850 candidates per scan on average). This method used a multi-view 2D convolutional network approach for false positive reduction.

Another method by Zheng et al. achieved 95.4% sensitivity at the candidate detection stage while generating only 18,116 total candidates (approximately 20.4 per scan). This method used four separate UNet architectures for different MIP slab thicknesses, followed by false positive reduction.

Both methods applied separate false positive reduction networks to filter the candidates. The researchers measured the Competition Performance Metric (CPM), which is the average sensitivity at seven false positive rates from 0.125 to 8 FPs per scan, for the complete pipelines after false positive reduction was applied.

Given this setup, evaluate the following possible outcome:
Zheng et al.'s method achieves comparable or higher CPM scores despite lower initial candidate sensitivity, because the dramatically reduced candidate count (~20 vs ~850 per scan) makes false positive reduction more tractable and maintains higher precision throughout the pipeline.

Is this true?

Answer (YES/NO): NO